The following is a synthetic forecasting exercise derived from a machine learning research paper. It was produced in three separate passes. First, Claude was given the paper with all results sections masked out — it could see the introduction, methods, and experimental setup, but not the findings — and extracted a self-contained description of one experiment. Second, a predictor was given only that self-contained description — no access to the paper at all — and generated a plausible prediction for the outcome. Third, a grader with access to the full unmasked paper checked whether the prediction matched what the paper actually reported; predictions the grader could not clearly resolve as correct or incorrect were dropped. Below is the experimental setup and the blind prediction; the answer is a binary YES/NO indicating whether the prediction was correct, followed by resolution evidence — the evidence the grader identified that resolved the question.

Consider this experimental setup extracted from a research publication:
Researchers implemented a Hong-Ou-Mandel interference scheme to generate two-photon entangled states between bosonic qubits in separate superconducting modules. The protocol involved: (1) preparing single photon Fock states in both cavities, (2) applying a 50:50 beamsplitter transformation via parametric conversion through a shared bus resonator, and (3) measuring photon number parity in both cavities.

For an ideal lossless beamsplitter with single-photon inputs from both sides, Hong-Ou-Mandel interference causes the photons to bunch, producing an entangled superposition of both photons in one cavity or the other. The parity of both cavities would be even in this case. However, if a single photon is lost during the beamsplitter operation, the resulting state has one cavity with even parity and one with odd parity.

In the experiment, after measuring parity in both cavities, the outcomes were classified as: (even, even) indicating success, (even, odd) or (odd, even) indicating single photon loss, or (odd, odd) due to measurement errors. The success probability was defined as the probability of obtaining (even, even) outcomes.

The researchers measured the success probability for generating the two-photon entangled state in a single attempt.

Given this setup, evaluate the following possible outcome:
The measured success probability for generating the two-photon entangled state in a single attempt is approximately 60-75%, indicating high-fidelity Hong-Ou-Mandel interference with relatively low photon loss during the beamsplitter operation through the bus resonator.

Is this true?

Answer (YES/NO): NO